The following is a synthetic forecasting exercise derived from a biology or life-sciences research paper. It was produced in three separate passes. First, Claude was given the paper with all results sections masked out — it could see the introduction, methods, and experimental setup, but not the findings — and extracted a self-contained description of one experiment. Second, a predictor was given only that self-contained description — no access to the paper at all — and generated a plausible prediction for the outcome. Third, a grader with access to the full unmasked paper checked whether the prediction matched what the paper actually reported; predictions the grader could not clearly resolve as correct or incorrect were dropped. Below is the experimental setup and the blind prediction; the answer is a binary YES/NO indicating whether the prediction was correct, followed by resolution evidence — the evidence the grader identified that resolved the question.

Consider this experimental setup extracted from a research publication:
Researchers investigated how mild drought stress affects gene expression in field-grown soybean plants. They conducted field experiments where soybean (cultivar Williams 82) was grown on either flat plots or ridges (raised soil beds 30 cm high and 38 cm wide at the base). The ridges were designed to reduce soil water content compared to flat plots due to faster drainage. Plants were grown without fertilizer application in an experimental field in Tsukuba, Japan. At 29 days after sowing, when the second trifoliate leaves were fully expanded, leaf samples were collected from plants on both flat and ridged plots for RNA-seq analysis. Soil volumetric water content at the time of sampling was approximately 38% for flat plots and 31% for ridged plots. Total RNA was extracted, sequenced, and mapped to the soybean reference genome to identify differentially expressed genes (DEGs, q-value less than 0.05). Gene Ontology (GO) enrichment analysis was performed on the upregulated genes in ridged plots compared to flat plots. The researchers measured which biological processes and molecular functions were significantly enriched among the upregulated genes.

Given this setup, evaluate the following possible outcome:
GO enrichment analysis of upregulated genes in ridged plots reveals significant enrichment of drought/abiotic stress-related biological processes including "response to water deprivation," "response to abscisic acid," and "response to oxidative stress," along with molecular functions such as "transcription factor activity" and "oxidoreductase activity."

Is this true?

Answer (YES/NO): NO